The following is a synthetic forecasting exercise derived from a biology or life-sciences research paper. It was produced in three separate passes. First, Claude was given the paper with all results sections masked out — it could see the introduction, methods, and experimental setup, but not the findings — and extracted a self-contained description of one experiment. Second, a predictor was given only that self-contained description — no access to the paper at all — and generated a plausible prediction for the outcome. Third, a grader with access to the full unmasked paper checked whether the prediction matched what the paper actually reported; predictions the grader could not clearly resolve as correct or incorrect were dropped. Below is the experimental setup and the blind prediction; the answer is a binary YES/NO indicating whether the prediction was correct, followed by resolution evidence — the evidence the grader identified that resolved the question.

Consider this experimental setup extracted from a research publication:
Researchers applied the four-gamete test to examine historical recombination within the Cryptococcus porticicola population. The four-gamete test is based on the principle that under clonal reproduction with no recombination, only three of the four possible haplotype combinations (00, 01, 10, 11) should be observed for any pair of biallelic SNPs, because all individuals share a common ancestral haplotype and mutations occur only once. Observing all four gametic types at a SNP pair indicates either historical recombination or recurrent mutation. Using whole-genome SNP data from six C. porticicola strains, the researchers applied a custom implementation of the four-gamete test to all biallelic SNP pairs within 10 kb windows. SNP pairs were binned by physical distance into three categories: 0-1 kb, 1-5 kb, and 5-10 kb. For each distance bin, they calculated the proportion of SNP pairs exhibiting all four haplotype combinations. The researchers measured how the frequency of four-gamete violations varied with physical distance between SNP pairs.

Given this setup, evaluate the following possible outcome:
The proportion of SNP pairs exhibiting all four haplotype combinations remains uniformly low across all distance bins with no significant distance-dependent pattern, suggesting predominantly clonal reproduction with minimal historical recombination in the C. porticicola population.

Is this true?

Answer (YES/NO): NO